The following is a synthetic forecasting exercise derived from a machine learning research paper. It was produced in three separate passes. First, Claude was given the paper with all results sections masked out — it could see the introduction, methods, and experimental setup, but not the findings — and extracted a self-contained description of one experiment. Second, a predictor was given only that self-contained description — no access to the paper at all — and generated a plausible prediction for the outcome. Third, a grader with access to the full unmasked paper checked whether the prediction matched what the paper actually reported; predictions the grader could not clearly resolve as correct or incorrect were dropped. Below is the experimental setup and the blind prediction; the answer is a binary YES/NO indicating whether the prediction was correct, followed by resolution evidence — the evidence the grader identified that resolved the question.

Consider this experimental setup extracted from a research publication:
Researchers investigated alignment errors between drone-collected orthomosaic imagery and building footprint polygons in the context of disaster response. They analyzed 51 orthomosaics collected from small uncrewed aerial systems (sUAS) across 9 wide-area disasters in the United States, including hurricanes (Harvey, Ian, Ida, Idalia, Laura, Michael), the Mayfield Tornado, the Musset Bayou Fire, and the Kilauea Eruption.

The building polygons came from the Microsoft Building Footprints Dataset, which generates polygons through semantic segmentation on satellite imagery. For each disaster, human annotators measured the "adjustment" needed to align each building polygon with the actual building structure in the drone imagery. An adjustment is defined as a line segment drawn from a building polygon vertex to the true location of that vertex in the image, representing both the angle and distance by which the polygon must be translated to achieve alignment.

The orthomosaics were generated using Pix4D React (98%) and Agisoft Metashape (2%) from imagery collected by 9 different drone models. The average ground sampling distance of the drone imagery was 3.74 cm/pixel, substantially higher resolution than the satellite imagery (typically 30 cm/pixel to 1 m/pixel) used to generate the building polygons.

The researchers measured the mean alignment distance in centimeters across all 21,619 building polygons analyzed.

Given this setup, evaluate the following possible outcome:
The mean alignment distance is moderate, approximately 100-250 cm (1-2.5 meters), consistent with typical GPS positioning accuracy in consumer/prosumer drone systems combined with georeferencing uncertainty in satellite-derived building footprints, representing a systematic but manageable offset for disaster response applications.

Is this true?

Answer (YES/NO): NO